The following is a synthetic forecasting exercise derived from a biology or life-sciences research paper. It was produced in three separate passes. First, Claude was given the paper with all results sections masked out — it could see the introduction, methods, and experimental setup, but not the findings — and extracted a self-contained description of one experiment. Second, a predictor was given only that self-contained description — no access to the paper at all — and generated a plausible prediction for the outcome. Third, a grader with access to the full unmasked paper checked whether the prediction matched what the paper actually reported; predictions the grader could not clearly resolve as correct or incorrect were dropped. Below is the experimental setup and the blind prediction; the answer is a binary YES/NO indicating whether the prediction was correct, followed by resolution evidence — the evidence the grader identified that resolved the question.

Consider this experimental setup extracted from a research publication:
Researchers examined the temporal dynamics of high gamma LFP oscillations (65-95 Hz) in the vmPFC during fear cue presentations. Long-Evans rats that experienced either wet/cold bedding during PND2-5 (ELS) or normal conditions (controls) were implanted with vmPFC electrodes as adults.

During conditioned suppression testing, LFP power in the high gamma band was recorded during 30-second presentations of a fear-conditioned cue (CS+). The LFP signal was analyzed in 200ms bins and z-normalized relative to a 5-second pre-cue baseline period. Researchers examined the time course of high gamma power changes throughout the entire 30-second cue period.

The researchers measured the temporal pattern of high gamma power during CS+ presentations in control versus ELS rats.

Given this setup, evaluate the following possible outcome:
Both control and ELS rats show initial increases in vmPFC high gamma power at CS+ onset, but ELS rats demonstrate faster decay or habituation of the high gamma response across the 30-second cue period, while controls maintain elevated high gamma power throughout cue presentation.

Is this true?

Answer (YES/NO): YES